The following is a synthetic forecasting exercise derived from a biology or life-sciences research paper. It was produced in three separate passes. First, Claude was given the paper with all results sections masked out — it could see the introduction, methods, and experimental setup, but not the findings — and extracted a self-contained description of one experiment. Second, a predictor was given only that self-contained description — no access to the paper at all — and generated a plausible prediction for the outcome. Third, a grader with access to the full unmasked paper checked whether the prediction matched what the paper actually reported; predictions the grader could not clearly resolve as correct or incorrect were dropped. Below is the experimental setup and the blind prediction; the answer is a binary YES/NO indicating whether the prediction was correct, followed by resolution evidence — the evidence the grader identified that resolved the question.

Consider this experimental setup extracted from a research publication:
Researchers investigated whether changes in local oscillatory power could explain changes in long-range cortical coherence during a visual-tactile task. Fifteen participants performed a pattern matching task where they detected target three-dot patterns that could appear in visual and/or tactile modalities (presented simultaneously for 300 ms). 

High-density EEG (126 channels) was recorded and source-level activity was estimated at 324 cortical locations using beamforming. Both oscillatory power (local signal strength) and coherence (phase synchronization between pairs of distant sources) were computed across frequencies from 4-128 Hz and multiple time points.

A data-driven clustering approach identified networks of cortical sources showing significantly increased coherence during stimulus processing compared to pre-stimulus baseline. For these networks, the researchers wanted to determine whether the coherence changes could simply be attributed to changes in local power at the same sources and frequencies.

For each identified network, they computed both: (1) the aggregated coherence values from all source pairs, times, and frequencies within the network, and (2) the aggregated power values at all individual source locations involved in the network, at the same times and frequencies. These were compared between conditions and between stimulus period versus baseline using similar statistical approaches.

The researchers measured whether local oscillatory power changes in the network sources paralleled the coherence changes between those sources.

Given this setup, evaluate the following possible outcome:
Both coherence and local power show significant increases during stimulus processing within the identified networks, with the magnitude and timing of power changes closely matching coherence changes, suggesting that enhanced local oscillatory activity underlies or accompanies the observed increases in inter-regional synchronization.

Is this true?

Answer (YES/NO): NO